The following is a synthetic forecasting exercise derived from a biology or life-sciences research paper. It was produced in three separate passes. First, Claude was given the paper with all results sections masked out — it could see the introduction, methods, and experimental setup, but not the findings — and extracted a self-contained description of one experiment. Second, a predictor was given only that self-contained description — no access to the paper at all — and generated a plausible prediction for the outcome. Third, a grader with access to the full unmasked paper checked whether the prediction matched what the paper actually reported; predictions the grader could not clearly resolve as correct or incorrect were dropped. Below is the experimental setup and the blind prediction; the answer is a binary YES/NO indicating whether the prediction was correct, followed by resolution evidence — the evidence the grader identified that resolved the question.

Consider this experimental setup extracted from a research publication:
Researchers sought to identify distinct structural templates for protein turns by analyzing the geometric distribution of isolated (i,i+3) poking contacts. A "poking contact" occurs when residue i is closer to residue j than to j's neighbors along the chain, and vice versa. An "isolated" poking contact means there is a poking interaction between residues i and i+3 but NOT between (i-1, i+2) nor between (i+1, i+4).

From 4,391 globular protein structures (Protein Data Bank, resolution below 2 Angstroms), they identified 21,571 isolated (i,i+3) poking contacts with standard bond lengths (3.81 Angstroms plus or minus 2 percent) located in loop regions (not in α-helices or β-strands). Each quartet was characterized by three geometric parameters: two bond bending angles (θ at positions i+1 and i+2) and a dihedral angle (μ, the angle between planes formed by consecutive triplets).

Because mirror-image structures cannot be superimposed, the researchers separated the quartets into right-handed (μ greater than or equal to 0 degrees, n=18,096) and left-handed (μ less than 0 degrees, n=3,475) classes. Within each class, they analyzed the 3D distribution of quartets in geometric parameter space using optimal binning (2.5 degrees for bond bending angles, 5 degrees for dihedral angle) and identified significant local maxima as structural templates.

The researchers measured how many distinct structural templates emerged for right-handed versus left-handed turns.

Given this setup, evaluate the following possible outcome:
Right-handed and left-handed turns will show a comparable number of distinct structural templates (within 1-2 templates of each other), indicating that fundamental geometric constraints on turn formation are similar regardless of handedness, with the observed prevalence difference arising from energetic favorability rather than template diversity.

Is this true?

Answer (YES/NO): YES